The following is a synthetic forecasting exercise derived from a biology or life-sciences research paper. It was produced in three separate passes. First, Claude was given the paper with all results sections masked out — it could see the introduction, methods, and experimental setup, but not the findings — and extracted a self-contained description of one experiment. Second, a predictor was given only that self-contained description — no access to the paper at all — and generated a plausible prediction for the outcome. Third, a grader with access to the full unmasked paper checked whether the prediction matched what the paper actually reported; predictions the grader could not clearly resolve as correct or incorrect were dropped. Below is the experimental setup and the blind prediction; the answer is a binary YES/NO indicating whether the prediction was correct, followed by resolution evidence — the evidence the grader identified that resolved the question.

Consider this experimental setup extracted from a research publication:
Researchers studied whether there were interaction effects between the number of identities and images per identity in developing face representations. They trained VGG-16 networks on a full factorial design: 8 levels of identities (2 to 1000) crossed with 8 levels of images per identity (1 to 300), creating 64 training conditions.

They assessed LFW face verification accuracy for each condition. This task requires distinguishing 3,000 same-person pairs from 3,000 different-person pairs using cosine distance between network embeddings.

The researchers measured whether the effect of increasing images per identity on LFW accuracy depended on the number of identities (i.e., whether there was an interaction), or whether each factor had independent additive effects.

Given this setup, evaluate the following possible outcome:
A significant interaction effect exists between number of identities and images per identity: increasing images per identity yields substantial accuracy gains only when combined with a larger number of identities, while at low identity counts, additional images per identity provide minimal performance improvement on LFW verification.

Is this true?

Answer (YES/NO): YES